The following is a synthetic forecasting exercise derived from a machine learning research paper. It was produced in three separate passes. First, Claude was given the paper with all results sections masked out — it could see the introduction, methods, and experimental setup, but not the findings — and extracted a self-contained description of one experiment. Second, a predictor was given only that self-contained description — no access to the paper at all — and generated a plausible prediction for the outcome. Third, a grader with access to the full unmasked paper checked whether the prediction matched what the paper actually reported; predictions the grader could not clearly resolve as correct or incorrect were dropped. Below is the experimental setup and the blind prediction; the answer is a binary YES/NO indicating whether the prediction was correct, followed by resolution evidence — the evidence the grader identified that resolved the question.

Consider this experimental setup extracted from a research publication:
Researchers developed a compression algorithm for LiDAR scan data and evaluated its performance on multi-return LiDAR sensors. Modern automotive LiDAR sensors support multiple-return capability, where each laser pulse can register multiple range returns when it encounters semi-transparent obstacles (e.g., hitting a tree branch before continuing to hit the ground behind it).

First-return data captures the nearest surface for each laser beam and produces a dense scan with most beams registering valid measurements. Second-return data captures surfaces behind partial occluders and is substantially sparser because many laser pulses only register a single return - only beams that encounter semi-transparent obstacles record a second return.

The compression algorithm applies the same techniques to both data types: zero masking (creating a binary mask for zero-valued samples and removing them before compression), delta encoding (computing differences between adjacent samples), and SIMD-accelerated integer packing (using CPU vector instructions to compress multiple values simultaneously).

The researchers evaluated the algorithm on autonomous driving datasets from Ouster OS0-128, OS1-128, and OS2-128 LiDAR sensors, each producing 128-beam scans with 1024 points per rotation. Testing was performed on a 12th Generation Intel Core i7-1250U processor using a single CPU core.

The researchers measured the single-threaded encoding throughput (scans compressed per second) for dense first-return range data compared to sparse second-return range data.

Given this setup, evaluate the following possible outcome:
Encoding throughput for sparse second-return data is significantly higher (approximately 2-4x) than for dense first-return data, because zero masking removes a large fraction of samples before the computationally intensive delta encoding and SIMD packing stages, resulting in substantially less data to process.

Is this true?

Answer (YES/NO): YES